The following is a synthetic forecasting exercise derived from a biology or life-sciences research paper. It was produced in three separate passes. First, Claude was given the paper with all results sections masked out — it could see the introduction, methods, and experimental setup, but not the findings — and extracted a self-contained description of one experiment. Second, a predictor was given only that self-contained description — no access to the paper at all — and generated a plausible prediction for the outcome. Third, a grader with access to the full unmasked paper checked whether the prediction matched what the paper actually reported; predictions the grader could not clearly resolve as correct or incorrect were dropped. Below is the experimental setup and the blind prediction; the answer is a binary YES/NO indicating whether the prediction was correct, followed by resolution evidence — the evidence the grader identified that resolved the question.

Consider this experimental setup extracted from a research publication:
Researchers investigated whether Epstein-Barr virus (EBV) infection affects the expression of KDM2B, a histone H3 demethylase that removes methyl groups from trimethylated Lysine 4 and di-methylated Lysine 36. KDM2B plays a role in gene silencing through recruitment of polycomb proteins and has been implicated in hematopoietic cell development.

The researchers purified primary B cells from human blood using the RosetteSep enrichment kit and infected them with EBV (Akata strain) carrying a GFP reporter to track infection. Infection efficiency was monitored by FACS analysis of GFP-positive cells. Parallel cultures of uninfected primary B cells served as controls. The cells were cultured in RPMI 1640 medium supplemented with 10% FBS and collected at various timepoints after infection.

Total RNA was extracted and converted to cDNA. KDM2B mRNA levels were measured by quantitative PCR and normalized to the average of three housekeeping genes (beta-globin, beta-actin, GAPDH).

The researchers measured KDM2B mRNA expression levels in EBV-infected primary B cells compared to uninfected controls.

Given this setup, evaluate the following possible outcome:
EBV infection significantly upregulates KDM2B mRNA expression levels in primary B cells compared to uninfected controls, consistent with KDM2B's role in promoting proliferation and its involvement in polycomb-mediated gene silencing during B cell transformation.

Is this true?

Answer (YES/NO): NO